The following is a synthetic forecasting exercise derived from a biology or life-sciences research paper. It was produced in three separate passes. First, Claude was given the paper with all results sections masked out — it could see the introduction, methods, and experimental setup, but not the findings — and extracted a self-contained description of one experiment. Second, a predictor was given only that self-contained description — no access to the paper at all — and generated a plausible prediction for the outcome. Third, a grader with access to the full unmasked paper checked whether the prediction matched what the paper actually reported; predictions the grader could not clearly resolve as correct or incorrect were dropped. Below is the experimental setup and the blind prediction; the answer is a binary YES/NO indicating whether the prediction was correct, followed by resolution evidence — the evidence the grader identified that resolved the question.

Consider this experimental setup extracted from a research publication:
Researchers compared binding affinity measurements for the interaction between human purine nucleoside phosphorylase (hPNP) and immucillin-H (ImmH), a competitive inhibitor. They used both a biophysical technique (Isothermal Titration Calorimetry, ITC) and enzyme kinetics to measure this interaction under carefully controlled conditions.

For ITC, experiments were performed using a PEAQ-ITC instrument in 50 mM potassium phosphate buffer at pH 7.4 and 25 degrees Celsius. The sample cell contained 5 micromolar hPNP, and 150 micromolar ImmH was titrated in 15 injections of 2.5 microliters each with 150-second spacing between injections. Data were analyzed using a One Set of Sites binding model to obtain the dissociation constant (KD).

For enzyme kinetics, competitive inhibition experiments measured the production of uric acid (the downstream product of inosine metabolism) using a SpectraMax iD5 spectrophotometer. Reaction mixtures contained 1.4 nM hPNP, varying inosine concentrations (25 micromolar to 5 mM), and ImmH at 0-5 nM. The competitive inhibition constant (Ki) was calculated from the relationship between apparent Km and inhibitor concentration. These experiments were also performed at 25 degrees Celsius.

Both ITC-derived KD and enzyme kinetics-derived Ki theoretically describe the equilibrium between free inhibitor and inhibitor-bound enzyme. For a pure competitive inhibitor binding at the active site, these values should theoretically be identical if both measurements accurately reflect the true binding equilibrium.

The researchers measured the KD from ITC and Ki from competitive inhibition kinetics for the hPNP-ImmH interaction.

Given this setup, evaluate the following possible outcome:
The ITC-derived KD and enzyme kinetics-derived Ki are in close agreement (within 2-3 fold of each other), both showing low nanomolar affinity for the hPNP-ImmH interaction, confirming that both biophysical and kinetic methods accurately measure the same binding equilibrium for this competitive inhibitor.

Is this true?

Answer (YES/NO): NO